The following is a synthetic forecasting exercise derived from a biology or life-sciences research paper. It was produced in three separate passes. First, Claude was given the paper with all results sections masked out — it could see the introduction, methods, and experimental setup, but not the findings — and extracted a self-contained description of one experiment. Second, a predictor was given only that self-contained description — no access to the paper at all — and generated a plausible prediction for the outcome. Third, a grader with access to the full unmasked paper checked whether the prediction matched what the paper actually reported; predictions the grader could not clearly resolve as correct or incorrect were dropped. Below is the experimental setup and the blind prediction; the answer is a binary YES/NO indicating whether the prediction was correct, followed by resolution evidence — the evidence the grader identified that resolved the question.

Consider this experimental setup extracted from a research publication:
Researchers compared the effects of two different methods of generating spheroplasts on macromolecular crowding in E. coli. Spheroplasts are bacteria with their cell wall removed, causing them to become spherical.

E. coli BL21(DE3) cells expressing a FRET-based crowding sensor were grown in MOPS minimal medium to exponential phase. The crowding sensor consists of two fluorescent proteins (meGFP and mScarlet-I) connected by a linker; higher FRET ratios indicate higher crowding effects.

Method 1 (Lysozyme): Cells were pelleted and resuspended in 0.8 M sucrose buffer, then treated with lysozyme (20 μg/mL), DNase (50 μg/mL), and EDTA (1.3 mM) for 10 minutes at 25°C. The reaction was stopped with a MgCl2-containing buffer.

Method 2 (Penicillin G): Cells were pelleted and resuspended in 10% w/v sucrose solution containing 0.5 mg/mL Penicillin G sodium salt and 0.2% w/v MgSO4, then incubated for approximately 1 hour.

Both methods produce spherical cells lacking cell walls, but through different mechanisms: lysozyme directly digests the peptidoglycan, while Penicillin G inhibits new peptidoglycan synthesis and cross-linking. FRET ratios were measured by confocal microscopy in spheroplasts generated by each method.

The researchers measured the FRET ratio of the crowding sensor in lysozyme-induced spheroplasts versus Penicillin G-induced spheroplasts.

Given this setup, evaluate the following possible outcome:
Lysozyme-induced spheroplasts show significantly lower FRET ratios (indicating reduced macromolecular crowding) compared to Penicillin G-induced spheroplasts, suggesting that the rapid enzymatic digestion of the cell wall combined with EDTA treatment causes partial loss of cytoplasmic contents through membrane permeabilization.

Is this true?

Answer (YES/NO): NO